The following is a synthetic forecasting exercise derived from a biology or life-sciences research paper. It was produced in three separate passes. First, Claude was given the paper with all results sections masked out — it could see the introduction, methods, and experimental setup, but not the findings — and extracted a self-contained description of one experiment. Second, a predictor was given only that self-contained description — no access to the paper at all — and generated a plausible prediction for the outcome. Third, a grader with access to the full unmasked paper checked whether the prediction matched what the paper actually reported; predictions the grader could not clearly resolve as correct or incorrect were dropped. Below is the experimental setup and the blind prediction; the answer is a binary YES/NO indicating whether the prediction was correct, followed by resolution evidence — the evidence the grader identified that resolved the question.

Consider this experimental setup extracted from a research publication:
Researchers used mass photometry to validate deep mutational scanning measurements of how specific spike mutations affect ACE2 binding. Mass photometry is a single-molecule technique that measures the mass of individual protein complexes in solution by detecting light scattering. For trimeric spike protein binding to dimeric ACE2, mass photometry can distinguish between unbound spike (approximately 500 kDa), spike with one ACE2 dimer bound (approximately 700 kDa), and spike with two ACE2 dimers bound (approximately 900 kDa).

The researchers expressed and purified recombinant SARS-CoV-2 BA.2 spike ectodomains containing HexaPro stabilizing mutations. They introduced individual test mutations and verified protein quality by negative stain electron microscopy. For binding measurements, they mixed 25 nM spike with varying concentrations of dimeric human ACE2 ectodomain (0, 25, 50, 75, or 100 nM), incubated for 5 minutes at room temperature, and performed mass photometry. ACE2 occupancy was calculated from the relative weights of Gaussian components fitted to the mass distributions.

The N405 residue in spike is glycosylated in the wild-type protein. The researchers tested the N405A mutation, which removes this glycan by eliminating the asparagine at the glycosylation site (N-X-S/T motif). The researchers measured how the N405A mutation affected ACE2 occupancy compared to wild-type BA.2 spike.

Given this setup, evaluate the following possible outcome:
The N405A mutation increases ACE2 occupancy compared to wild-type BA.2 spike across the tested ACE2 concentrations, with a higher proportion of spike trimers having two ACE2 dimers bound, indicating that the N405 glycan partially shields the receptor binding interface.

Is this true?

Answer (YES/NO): YES